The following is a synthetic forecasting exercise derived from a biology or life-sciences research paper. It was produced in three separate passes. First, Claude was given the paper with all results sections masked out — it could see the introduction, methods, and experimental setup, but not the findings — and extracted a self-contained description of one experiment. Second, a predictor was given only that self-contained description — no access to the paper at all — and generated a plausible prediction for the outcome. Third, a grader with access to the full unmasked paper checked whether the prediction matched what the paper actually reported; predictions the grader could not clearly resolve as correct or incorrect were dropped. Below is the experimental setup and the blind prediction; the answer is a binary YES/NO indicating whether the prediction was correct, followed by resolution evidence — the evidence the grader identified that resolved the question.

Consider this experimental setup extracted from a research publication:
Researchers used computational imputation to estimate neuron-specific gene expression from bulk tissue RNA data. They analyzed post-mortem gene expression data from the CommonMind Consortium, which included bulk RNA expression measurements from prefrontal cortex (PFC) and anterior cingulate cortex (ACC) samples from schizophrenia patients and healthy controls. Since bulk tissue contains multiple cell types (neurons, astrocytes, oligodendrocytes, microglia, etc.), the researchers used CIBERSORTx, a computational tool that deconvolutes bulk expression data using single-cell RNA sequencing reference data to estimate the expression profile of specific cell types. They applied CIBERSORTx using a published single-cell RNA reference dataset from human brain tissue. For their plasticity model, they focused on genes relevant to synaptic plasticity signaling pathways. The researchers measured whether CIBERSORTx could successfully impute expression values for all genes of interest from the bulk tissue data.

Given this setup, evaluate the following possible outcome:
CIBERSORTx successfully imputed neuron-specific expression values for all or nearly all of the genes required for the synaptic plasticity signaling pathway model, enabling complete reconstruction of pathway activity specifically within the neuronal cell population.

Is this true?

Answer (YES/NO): NO